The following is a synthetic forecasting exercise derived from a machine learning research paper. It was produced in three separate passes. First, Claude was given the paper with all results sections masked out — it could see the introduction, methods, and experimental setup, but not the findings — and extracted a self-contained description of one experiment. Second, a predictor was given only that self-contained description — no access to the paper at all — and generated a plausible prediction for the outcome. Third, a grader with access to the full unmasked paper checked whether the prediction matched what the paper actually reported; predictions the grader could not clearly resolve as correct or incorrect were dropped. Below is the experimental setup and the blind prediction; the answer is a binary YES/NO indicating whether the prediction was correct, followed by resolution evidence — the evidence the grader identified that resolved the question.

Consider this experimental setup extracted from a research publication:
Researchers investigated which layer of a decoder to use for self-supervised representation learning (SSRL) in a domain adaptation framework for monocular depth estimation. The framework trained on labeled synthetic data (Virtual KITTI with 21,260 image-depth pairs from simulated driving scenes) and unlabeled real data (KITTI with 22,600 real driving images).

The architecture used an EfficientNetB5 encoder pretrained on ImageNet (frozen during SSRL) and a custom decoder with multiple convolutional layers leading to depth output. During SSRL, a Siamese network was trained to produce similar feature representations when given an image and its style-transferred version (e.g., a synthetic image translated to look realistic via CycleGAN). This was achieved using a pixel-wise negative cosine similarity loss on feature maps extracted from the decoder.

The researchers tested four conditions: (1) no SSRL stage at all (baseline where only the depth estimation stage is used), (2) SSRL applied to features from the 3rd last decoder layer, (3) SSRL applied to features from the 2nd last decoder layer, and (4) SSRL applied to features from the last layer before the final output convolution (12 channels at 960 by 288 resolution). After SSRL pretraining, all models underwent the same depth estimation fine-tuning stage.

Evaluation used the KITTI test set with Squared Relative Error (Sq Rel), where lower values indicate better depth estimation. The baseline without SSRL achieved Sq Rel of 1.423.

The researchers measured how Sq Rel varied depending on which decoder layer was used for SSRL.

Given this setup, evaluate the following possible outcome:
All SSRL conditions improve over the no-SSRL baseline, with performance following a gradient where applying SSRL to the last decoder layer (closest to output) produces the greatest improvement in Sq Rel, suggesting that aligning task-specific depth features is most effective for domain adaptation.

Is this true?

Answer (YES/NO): YES